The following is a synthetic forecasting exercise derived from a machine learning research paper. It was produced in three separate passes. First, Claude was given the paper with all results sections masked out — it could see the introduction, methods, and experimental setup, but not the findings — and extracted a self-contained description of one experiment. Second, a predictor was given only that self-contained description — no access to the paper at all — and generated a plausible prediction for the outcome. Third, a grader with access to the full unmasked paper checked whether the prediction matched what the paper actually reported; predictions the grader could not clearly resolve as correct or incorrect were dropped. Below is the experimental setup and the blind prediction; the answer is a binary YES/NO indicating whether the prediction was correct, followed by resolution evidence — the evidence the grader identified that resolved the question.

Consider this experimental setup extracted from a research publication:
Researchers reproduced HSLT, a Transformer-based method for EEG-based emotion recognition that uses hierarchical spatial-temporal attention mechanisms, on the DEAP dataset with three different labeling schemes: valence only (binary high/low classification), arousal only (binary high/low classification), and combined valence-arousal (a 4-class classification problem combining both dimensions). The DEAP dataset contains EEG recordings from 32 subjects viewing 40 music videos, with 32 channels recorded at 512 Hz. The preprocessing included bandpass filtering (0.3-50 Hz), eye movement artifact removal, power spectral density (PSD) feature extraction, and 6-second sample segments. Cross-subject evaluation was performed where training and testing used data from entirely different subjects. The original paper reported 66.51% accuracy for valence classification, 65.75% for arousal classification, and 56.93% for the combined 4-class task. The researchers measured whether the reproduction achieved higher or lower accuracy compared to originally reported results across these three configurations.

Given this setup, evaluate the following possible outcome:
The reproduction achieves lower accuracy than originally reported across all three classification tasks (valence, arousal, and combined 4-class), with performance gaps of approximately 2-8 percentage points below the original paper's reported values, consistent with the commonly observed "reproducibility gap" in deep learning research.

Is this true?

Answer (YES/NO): NO